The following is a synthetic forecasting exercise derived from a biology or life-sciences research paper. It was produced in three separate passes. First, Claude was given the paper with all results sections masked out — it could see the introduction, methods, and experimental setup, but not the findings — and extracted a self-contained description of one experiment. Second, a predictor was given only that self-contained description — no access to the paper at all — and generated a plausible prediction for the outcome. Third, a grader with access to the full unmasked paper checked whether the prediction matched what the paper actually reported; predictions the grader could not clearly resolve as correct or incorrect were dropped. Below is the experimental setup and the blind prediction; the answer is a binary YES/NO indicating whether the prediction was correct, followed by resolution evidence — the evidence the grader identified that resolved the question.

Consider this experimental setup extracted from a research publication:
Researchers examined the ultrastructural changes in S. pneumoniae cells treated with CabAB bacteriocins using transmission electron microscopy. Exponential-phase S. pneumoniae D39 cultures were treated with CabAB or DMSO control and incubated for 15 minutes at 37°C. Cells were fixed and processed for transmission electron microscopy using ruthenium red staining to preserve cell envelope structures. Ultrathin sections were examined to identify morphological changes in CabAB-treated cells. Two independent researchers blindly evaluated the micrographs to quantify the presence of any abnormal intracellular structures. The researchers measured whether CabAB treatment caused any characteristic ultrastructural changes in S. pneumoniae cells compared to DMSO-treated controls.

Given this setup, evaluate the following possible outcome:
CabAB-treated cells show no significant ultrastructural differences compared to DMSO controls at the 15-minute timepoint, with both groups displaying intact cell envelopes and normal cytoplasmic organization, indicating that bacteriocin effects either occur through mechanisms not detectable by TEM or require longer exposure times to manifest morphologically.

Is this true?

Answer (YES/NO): NO